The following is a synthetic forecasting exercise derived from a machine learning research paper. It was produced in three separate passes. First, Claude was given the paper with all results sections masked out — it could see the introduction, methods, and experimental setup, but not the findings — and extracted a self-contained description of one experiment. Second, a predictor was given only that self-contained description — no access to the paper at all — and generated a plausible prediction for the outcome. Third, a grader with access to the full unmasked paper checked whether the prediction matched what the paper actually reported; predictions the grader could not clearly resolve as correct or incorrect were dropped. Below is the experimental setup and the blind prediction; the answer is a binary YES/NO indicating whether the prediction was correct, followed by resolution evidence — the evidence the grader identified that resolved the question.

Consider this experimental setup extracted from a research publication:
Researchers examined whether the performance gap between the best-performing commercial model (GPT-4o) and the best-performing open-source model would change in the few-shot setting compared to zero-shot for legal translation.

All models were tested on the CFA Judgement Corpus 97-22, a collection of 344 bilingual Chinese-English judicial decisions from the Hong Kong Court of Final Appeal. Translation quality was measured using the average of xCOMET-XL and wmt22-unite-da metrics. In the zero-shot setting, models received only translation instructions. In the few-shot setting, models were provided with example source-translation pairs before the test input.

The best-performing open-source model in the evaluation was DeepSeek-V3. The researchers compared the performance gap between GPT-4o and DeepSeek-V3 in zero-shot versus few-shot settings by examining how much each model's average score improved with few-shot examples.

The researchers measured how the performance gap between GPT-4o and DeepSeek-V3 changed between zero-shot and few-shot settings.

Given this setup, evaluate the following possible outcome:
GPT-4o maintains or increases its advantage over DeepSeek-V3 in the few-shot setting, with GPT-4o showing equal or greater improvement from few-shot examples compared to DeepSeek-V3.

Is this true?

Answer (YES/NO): YES